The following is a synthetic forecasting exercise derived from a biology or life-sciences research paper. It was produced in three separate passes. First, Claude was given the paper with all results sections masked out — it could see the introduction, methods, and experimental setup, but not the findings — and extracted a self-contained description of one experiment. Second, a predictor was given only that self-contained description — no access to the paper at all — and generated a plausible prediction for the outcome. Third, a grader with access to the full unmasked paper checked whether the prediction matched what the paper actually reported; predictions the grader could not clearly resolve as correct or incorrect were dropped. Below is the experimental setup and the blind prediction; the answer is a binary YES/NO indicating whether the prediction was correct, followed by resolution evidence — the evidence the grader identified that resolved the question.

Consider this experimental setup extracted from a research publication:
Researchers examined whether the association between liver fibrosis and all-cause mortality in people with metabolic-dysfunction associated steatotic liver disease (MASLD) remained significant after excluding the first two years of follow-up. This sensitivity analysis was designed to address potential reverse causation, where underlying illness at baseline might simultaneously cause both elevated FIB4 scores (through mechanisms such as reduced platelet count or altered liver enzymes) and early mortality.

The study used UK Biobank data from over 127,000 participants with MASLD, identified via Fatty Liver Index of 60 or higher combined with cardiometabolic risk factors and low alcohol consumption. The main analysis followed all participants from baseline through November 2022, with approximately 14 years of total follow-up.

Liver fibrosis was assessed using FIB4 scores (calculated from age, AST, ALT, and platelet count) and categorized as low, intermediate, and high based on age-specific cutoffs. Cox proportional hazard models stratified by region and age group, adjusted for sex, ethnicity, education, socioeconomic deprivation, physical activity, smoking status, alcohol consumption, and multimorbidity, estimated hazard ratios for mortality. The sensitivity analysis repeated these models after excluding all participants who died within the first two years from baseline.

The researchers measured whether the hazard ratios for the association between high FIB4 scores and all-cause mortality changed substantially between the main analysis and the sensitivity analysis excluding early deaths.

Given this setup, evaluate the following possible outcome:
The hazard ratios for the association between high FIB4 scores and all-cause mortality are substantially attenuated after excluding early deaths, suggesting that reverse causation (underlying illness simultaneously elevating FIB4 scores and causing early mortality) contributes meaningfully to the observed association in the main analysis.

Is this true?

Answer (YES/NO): NO